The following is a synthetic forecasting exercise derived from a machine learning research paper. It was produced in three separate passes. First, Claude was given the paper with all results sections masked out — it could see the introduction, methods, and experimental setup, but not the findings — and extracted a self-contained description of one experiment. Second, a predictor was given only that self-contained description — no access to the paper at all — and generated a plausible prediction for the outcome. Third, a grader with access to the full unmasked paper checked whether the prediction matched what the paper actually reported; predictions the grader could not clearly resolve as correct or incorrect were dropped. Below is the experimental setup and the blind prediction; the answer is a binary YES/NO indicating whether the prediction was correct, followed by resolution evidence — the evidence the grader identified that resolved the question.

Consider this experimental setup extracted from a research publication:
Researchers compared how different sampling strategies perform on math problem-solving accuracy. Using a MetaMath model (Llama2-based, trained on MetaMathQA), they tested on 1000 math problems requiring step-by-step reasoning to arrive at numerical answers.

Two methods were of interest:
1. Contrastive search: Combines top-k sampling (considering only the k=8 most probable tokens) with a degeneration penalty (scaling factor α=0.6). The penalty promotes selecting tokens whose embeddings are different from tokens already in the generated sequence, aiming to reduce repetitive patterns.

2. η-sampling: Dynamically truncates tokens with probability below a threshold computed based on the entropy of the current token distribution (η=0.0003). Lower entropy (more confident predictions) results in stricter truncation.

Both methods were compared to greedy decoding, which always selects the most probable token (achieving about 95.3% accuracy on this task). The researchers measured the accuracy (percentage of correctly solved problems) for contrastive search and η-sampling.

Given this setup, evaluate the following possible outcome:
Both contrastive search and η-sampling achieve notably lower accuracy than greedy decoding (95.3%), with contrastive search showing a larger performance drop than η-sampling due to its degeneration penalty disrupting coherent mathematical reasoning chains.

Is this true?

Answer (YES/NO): NO